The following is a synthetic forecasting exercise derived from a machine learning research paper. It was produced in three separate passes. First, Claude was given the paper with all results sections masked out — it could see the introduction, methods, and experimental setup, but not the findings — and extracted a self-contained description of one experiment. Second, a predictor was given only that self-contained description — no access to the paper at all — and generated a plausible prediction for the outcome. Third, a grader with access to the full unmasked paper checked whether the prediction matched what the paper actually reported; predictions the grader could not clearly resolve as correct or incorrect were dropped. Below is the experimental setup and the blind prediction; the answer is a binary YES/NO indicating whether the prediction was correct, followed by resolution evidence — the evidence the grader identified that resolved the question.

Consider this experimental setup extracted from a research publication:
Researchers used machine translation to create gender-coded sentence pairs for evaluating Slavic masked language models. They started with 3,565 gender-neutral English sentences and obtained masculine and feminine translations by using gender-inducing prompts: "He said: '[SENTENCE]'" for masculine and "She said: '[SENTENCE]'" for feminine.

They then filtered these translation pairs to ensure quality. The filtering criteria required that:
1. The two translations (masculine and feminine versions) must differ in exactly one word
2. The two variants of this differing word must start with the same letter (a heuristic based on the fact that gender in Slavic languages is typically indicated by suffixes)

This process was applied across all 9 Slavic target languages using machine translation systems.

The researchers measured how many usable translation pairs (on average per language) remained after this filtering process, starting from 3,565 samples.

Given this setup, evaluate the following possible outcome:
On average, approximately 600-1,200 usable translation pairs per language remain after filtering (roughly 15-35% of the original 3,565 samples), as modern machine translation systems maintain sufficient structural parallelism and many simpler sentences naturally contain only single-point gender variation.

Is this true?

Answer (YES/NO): NO